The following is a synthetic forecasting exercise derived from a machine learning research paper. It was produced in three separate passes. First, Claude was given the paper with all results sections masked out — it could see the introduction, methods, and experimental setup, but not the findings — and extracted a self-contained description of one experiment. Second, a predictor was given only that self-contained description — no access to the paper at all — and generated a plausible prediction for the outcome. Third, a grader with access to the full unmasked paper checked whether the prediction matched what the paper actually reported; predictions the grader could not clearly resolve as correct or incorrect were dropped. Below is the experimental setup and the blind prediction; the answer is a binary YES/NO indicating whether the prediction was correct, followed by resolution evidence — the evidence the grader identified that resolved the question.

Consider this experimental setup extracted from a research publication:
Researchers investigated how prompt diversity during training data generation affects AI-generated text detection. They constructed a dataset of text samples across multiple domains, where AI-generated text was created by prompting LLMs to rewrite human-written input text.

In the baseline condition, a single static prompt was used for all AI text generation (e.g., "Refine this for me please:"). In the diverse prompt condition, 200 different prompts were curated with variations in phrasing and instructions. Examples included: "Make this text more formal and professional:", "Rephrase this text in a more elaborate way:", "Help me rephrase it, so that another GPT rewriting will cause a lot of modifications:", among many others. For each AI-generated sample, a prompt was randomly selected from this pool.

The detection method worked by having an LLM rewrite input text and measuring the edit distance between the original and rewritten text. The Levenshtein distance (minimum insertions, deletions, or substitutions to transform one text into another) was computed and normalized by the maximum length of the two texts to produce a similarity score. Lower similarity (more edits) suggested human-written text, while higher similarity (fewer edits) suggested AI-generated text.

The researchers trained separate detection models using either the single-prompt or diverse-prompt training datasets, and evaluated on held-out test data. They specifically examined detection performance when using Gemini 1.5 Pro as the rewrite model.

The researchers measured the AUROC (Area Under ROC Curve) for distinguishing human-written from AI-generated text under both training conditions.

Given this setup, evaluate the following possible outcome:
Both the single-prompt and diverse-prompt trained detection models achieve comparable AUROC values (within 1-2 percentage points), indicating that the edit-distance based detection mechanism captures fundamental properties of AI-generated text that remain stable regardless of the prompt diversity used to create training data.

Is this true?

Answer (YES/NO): NO